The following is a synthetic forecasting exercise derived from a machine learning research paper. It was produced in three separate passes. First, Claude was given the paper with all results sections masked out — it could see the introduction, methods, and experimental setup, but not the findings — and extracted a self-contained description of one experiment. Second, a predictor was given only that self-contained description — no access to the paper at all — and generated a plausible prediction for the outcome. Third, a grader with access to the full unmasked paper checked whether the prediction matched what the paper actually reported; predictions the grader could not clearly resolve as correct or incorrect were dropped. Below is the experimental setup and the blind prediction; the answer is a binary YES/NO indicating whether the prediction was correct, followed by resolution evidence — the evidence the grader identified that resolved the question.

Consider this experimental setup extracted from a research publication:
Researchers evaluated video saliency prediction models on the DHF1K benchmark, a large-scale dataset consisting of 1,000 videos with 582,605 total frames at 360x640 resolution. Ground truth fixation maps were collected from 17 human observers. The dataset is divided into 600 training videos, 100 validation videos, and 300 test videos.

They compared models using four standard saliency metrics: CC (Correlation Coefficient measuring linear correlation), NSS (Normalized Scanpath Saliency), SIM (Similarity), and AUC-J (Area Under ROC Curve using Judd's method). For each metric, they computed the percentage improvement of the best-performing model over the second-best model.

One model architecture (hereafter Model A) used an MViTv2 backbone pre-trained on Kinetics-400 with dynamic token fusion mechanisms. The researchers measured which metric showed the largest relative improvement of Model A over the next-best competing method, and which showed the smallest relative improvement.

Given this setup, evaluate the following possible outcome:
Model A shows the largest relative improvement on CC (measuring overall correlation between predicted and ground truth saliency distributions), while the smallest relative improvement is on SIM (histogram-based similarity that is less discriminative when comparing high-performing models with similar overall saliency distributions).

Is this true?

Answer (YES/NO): NO